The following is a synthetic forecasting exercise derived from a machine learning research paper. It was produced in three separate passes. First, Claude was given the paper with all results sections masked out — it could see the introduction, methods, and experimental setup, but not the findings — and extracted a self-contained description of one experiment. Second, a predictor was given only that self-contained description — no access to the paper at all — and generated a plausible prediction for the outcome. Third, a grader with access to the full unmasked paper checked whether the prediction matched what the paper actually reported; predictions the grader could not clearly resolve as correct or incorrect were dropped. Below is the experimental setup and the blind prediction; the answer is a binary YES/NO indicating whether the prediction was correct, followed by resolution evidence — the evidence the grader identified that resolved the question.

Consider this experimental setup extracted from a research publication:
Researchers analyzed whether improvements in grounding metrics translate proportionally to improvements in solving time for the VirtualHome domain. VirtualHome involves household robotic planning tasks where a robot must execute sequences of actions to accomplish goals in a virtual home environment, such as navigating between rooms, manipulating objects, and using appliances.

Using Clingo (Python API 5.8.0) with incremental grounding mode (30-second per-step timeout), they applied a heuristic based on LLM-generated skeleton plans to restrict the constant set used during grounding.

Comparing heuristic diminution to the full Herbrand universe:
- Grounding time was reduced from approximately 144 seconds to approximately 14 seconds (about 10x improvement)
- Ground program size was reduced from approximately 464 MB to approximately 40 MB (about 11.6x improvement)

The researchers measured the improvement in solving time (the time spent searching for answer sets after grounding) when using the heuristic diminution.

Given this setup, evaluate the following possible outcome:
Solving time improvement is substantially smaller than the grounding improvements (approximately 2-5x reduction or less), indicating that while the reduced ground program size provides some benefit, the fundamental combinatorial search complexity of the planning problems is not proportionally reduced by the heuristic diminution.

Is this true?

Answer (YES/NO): YES